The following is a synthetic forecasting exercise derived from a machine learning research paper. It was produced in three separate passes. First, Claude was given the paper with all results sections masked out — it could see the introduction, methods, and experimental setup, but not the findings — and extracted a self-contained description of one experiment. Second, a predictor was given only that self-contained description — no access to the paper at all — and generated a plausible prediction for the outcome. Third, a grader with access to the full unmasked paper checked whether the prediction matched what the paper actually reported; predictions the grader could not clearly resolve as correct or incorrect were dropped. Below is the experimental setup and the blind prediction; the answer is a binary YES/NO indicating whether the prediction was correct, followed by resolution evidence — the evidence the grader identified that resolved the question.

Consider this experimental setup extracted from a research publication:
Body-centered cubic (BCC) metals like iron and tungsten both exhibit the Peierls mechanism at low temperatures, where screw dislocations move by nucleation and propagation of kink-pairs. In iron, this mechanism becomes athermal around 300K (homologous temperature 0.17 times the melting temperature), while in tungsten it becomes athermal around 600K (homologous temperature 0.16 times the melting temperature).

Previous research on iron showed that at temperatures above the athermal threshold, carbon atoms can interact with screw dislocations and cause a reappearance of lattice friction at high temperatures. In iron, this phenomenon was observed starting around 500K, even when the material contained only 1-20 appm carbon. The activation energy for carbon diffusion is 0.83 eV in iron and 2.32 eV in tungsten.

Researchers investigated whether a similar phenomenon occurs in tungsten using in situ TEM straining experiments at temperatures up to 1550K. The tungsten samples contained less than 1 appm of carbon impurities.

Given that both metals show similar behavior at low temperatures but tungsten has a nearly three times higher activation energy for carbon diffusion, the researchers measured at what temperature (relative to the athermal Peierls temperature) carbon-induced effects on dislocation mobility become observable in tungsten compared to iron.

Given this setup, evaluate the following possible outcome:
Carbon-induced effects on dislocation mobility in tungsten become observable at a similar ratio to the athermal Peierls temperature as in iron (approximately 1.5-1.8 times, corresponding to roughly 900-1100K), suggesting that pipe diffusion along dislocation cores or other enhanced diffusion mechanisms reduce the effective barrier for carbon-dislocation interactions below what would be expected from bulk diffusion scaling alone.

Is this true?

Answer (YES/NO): NO